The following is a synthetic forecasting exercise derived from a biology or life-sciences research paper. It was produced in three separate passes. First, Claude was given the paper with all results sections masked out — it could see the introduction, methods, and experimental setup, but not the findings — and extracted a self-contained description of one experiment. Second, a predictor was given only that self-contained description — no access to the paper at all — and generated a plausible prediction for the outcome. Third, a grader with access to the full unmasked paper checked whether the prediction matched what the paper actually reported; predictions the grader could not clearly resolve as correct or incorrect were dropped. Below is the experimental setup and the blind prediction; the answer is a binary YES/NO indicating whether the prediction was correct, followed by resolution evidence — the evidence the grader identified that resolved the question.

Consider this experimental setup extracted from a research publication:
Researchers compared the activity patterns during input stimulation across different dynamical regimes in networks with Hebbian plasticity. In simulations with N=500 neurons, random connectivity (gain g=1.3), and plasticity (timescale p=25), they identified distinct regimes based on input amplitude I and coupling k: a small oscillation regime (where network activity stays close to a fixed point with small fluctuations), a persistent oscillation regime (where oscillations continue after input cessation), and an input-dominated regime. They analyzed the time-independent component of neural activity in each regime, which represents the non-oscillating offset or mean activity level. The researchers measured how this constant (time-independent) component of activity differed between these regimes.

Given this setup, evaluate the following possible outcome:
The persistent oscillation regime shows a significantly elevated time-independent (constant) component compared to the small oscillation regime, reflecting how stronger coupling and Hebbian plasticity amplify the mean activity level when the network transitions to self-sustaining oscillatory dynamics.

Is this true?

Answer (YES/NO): NO